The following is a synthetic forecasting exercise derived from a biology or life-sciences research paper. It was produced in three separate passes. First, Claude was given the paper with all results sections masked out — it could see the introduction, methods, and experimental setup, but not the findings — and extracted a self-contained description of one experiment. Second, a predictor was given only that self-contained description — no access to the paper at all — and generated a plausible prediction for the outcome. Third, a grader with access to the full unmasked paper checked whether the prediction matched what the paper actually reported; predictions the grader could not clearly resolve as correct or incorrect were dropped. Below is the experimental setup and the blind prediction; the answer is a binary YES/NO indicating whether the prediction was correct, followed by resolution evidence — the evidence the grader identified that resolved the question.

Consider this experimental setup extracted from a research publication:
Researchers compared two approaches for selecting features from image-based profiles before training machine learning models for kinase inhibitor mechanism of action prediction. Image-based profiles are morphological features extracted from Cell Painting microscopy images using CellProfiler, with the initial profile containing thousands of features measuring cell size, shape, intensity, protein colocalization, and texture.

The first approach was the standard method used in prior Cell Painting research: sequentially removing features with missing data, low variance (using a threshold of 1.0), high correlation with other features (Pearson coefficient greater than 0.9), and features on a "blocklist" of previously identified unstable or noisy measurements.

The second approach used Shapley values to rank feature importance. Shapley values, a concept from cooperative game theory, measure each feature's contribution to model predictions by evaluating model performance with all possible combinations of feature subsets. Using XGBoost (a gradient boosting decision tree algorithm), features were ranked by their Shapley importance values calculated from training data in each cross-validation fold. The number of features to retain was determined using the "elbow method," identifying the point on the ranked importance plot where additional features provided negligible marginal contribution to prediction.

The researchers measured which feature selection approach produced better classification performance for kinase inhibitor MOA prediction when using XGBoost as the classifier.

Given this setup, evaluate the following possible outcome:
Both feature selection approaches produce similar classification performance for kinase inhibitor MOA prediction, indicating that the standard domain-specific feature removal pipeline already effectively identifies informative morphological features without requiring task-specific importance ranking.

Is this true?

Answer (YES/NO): NO